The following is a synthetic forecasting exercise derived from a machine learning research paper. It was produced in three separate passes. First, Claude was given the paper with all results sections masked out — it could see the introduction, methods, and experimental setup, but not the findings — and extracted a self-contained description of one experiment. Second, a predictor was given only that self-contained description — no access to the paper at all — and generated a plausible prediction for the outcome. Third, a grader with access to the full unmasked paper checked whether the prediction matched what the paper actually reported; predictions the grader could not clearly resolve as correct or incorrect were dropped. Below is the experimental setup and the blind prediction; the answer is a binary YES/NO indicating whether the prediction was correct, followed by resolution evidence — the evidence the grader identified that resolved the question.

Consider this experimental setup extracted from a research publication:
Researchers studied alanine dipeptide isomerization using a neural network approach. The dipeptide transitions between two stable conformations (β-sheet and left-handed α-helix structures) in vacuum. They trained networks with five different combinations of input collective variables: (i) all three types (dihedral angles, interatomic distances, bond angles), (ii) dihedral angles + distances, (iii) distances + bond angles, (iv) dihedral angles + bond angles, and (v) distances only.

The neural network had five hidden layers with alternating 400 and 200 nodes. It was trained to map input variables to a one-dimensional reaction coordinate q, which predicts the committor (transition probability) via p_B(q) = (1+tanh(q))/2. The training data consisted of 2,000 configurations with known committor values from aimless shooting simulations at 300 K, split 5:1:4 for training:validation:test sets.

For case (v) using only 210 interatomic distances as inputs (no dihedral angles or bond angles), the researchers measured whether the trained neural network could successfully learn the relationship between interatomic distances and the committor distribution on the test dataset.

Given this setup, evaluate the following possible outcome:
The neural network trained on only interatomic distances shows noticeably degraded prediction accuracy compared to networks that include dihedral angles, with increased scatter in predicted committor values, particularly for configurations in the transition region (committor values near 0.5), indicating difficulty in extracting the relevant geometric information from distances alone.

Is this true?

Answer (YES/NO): NO